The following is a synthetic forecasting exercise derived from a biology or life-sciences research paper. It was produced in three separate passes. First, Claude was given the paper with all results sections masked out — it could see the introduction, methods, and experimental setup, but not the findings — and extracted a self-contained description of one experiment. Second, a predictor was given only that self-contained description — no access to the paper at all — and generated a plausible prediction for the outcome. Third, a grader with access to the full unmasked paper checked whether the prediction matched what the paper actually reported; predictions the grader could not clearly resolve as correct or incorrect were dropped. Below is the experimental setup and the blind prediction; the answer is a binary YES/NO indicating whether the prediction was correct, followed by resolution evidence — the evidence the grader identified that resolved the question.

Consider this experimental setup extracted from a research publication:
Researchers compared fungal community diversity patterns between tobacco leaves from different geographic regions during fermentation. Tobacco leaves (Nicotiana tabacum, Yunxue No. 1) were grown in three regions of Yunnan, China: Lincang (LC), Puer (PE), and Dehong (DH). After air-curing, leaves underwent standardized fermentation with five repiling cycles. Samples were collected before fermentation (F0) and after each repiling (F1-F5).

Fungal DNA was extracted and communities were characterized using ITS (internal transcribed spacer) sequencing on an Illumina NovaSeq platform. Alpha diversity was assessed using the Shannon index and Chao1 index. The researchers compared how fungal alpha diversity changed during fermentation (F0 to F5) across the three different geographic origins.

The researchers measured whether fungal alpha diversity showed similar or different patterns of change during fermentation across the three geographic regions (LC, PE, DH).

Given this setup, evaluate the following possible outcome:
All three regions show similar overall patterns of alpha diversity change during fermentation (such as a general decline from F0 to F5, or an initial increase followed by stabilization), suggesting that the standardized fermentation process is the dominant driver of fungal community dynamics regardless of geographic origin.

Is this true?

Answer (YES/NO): NO